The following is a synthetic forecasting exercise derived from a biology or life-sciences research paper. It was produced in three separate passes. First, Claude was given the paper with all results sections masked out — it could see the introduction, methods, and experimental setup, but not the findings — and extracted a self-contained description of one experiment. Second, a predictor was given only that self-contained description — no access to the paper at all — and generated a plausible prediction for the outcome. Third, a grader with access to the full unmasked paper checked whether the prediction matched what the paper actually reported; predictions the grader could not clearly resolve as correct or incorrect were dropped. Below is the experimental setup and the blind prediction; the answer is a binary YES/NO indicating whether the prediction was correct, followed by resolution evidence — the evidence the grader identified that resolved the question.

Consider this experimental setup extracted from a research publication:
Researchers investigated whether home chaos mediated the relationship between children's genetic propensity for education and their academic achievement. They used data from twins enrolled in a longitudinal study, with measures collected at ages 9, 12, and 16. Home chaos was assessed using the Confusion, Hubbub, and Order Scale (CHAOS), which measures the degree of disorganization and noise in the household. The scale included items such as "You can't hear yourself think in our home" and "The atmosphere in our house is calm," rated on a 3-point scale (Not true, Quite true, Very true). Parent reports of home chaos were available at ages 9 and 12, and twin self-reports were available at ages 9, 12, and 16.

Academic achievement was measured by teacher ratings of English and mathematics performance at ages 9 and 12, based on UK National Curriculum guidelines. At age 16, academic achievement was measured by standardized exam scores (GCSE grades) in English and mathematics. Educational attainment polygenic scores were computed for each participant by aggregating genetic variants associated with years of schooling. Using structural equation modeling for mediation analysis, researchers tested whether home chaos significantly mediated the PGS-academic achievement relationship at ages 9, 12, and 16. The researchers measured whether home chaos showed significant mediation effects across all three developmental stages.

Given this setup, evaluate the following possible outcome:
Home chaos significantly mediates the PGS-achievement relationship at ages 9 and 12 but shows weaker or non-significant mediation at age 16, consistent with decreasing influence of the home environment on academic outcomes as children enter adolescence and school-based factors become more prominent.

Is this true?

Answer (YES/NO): NO